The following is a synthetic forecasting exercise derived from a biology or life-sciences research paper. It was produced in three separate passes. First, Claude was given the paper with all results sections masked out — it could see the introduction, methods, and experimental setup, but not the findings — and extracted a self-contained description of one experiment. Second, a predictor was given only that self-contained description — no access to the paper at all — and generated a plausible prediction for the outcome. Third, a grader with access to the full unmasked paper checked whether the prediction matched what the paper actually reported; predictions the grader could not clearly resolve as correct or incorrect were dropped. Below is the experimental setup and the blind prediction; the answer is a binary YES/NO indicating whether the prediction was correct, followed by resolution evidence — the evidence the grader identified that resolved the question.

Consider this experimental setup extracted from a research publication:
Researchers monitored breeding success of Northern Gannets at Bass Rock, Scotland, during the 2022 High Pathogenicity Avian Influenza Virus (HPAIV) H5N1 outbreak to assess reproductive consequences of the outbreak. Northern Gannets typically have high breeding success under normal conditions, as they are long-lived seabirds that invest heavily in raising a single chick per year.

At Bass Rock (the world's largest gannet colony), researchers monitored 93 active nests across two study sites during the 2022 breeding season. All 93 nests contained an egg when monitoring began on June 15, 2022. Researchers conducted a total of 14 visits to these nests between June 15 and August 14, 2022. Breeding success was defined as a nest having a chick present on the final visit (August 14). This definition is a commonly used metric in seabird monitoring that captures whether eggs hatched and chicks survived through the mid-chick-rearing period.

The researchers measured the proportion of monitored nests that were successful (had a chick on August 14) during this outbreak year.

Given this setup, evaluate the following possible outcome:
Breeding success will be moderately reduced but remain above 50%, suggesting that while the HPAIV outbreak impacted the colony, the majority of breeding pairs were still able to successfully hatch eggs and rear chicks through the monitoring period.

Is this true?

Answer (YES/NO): NO